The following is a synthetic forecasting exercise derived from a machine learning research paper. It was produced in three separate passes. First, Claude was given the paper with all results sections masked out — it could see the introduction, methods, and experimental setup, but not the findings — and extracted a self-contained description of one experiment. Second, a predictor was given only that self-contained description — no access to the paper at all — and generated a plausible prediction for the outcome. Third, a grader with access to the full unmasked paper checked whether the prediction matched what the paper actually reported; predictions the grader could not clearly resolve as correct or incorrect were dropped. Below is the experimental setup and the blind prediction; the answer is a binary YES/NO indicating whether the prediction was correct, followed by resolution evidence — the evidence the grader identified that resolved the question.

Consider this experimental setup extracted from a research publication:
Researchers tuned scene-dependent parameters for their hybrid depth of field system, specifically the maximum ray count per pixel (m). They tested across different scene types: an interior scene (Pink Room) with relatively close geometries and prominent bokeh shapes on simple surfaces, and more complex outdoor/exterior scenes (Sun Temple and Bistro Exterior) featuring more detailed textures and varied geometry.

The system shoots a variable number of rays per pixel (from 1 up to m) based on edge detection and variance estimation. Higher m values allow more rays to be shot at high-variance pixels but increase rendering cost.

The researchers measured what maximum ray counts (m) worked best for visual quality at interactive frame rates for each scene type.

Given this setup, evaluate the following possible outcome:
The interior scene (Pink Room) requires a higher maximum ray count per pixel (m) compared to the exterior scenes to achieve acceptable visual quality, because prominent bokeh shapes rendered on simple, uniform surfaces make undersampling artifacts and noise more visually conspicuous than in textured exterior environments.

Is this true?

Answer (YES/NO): YES